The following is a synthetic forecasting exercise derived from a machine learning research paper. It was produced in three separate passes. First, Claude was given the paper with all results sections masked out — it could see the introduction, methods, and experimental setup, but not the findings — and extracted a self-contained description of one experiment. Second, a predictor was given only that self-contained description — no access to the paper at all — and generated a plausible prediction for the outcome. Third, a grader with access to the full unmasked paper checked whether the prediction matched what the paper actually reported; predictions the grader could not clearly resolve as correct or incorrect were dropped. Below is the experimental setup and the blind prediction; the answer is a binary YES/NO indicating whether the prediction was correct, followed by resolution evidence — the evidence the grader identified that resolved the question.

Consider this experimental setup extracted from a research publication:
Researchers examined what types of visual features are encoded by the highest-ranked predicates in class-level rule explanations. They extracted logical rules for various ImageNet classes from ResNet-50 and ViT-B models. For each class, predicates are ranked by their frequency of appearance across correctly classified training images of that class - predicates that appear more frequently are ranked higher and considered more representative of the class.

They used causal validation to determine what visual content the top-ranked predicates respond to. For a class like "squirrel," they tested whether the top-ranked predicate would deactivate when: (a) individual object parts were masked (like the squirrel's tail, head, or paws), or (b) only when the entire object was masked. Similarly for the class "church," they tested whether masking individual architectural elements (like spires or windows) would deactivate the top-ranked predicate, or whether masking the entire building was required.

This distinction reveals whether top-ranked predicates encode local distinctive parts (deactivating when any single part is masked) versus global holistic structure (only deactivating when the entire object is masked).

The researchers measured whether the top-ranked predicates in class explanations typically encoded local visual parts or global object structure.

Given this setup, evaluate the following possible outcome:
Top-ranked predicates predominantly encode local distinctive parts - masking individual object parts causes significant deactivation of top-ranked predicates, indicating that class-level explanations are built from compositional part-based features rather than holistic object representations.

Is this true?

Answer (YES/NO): NO